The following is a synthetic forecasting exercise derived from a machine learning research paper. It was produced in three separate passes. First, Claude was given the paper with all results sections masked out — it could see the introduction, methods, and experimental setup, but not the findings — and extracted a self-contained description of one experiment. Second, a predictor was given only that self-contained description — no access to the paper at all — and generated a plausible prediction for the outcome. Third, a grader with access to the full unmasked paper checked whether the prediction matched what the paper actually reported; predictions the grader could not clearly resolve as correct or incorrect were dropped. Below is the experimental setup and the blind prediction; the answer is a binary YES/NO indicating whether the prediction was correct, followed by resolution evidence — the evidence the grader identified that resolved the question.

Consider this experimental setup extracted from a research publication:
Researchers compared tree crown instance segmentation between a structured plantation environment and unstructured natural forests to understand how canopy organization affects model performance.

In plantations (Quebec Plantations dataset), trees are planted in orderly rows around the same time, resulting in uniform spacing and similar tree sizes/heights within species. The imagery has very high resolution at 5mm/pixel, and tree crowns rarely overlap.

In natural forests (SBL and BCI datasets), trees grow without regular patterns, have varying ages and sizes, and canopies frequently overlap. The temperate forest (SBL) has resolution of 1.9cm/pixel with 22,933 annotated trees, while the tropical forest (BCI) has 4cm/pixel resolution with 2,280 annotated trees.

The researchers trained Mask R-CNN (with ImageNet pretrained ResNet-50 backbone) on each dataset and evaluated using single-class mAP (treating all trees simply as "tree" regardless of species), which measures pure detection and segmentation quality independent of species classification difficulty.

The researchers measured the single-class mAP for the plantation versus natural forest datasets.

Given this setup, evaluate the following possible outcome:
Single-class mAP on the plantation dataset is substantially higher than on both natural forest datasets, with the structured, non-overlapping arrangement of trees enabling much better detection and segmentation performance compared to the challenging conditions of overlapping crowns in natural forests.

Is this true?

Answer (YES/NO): YES